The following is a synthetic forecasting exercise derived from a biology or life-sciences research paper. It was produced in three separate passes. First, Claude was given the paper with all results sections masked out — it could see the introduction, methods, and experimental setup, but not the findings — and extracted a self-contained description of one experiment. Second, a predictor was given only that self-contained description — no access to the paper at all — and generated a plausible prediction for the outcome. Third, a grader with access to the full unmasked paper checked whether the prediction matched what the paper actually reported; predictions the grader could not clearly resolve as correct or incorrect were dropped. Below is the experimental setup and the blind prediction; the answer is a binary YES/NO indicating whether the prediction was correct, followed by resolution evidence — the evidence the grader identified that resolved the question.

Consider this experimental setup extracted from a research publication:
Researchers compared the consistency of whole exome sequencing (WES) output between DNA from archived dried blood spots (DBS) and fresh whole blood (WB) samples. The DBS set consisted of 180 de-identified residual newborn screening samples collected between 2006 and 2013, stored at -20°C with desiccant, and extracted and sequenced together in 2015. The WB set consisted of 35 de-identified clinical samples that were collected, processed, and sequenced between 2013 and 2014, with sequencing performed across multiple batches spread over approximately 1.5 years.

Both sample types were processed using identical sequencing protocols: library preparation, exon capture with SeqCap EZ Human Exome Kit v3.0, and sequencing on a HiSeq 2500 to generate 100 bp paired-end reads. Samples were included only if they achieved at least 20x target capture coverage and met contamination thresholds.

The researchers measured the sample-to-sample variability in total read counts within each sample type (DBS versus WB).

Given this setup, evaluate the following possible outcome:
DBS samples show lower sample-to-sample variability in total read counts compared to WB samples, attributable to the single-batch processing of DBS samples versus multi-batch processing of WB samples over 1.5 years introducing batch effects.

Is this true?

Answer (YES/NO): YES